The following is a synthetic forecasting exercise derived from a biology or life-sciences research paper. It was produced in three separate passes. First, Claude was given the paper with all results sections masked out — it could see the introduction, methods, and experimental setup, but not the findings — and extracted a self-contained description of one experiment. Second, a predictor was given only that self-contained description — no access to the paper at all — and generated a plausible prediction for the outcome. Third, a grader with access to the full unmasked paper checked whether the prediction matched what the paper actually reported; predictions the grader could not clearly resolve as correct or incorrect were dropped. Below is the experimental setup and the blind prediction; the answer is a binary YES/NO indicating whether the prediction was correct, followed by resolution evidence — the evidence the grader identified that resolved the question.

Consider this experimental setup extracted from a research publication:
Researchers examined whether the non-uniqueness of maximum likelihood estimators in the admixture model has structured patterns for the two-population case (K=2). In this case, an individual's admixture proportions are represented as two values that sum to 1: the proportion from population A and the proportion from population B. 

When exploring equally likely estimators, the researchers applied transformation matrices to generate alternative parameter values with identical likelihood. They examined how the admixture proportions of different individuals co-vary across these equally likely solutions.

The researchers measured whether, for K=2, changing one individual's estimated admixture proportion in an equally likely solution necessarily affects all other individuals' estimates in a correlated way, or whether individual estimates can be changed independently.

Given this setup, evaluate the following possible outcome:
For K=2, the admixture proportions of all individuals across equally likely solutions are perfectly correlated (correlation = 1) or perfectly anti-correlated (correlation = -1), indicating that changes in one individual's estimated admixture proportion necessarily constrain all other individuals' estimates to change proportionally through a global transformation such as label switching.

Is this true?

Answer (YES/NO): YES